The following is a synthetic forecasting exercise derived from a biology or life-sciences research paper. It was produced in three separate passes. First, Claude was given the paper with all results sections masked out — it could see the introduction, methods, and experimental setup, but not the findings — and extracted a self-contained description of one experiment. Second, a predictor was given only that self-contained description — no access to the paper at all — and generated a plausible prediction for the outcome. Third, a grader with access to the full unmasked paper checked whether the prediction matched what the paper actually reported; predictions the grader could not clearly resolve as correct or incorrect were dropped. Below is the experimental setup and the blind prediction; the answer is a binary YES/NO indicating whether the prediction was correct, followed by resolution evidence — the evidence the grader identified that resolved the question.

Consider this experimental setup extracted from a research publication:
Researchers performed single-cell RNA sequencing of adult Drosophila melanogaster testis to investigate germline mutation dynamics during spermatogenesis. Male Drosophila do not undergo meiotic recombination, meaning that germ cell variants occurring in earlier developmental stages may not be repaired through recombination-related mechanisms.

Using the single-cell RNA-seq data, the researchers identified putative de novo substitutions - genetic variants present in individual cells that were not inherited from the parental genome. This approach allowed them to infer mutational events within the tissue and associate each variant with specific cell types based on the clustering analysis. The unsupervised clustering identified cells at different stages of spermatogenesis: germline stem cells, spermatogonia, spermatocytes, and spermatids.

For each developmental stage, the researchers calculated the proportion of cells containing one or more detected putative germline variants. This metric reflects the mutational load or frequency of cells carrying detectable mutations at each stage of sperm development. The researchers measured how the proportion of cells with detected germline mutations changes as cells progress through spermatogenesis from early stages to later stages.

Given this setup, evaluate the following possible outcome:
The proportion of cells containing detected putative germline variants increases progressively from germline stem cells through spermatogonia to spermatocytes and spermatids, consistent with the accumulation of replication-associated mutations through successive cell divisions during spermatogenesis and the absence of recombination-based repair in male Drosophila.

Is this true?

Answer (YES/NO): NO